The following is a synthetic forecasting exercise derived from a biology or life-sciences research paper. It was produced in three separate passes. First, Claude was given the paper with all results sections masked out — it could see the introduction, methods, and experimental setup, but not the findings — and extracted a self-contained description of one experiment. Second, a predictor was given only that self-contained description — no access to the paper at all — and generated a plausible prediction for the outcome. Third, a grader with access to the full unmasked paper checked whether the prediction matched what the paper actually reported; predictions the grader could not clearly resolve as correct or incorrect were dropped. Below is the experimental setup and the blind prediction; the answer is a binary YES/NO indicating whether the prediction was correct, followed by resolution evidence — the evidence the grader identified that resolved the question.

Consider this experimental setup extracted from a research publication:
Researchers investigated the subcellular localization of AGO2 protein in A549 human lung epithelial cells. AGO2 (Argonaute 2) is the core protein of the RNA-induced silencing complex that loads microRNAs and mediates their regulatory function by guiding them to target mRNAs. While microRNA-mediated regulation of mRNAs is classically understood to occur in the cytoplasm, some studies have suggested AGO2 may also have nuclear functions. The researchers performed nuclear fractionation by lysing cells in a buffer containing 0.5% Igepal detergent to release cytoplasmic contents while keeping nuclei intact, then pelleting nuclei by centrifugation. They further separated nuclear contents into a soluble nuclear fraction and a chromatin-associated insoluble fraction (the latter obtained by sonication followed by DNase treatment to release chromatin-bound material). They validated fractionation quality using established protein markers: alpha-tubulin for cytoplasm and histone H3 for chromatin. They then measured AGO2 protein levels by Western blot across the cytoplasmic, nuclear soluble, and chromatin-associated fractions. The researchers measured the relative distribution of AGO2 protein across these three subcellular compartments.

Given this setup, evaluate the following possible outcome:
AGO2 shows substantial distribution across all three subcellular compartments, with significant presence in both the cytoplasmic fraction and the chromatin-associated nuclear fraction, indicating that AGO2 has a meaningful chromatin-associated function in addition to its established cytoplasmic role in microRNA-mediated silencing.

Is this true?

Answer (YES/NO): NO